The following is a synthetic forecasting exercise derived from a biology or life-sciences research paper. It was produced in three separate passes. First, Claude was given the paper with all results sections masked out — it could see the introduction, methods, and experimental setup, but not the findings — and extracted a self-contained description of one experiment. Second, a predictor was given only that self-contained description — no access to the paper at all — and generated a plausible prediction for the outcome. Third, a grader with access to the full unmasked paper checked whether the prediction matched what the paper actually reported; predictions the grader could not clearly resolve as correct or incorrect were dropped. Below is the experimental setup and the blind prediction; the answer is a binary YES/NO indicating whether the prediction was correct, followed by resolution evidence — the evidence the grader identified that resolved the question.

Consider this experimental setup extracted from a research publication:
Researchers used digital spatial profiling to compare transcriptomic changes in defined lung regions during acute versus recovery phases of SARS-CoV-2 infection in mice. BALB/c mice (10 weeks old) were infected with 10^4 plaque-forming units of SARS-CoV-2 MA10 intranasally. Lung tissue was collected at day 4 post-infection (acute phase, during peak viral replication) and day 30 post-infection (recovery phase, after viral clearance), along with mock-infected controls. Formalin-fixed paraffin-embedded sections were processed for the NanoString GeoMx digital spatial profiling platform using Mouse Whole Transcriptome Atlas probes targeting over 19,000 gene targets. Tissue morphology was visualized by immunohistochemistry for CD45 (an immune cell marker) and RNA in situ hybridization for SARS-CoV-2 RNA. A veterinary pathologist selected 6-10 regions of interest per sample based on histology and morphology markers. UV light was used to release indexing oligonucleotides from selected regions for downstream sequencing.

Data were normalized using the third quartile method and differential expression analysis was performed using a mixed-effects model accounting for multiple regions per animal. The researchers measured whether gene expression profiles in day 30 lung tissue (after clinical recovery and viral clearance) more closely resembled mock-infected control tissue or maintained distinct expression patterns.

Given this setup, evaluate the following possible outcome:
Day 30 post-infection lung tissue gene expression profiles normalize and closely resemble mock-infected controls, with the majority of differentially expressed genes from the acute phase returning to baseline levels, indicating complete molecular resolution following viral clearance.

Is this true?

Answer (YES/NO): NO